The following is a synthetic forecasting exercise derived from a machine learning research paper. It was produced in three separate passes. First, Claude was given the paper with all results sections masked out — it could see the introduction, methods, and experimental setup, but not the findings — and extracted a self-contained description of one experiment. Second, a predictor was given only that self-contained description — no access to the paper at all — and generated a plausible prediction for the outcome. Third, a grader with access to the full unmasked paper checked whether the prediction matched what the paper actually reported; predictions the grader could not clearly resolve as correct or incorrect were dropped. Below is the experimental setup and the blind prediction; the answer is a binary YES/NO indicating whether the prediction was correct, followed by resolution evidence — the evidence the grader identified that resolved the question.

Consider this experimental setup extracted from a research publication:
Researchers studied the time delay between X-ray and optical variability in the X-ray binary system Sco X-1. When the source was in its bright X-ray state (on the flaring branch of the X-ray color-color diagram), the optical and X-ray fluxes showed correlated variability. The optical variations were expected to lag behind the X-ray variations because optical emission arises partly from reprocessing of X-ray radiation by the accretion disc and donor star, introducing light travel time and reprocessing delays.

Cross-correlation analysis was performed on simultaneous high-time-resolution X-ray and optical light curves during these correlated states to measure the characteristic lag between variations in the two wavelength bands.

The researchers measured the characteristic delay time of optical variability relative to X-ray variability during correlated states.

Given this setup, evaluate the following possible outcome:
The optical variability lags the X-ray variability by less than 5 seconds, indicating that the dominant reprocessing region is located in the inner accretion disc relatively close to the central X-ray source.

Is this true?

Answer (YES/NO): NO